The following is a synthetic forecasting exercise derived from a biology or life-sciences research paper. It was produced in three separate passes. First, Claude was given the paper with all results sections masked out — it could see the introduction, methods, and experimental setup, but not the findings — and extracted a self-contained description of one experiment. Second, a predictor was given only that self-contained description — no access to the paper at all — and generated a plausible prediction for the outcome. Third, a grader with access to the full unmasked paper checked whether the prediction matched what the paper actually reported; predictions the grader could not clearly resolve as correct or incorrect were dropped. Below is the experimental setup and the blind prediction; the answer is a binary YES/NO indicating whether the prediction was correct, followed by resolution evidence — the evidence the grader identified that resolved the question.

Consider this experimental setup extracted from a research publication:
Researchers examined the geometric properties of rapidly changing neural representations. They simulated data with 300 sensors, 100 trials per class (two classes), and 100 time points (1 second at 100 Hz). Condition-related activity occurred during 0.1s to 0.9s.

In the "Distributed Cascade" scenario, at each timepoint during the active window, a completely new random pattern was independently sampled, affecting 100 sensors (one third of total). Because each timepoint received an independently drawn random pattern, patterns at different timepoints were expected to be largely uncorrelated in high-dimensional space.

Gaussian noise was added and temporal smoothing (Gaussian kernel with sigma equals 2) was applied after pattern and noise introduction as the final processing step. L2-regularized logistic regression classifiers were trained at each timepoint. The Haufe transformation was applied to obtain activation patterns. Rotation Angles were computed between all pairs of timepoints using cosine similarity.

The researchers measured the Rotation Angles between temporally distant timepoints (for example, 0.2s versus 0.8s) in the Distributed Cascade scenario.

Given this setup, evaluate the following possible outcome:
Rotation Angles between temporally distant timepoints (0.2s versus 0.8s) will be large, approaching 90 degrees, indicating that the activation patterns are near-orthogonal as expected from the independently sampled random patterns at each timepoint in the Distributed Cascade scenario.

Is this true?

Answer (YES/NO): YES